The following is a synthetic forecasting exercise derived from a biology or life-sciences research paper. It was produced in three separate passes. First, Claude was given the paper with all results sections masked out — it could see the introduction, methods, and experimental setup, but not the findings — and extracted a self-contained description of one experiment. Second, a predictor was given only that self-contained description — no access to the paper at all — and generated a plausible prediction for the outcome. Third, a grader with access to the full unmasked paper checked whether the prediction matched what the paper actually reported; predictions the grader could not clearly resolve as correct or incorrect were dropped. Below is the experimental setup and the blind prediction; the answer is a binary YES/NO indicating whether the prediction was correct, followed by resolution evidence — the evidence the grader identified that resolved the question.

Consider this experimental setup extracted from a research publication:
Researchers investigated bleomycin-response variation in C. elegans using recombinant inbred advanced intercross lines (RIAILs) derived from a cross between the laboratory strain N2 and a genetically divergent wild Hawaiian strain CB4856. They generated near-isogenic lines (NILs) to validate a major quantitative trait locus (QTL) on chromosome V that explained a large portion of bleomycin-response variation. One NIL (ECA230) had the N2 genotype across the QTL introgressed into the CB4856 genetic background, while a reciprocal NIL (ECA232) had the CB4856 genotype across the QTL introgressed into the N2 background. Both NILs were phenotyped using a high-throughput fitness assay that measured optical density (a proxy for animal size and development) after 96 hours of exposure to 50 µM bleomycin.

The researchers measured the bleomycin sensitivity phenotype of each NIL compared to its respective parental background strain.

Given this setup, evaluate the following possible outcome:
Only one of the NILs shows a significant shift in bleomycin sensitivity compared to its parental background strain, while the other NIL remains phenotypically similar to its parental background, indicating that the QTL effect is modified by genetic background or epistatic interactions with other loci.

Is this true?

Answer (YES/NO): YES